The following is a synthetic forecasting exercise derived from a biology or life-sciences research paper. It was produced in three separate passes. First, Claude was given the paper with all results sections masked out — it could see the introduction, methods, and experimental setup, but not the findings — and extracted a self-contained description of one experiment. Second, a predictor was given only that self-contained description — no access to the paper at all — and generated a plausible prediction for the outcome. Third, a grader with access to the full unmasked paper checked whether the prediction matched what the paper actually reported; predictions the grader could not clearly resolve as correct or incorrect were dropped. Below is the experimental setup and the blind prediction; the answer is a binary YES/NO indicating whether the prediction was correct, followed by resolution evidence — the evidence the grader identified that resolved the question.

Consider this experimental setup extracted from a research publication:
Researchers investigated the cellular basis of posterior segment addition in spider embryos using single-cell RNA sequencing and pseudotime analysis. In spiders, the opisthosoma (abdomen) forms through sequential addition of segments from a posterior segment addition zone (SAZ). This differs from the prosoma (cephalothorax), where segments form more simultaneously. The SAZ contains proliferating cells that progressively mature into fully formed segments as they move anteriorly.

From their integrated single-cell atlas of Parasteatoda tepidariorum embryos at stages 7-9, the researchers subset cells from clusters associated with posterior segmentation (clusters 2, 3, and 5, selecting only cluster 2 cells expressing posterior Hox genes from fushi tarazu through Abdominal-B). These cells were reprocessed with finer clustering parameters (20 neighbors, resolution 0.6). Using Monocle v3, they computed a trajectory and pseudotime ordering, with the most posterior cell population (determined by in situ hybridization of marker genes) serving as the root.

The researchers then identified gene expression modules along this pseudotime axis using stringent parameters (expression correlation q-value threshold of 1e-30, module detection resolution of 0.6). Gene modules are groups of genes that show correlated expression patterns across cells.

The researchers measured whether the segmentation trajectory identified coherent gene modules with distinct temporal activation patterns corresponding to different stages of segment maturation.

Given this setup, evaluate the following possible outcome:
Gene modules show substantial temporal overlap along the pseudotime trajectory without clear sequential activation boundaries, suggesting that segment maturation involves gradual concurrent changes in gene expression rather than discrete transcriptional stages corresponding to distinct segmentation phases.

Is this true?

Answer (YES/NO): NO